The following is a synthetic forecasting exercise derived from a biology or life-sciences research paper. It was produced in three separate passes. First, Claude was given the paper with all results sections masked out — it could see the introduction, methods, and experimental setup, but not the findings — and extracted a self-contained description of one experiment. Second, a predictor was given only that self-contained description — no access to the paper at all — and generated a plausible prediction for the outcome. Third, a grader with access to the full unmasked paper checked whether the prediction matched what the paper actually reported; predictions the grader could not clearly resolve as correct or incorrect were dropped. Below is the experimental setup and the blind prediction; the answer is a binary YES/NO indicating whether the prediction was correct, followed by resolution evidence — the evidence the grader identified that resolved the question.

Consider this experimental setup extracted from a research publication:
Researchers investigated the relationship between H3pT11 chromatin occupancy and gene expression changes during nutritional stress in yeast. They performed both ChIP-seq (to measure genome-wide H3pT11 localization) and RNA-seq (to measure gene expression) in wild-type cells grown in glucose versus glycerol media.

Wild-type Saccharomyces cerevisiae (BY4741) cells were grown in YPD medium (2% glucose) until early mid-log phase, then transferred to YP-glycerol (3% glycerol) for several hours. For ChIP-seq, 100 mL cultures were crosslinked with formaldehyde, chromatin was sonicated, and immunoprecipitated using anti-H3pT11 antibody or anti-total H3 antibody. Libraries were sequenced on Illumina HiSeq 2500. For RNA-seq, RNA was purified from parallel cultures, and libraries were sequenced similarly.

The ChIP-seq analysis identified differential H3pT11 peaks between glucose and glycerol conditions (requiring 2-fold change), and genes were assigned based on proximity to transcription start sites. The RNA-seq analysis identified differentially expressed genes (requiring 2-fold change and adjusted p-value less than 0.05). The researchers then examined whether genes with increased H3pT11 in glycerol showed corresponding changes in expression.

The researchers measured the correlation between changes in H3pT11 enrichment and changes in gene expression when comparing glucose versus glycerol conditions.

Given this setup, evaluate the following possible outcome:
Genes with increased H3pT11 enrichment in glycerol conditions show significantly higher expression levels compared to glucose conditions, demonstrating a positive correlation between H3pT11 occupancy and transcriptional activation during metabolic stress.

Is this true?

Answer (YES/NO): YES